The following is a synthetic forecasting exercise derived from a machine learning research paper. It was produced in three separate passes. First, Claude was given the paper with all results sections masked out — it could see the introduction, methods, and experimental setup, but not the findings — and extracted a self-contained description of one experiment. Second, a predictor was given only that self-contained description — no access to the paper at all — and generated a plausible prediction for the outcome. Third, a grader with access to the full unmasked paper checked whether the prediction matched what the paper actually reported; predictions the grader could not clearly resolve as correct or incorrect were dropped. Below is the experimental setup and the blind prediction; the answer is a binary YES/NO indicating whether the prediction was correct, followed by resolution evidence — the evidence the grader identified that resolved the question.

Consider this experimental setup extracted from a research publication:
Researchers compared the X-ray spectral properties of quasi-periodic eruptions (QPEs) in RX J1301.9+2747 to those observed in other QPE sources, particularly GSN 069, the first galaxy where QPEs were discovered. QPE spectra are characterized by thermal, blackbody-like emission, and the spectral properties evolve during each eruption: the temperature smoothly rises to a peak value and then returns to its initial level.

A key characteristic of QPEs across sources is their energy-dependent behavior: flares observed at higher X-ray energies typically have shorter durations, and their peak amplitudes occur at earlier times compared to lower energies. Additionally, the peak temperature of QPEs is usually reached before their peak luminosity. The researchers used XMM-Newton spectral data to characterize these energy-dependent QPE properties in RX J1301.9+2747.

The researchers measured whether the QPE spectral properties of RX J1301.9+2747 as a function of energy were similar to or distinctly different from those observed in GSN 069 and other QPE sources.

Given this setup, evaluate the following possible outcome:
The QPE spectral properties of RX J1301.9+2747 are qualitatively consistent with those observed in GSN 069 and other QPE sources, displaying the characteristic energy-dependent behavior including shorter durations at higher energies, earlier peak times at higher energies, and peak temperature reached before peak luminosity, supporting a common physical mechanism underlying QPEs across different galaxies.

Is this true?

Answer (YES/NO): YES